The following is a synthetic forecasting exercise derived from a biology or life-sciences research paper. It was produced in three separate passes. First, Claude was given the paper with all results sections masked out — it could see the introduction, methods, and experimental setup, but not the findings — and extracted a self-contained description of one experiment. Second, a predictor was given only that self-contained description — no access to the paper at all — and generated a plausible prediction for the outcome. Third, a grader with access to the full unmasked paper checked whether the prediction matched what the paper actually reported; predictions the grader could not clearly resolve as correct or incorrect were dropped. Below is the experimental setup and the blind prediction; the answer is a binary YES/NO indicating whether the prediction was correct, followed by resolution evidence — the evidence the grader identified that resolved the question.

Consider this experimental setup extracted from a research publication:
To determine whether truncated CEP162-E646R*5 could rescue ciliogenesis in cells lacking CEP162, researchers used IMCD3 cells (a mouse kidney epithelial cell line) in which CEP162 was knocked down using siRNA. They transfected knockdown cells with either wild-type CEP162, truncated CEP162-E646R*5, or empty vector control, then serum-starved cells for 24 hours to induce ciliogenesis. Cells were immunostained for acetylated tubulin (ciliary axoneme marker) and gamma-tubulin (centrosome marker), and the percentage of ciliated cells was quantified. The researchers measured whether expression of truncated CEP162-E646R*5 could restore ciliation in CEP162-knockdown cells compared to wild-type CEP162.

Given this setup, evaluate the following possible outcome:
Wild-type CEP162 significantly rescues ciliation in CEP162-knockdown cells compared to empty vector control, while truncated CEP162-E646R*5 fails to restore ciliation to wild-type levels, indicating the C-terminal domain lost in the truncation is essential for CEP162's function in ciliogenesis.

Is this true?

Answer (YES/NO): YES